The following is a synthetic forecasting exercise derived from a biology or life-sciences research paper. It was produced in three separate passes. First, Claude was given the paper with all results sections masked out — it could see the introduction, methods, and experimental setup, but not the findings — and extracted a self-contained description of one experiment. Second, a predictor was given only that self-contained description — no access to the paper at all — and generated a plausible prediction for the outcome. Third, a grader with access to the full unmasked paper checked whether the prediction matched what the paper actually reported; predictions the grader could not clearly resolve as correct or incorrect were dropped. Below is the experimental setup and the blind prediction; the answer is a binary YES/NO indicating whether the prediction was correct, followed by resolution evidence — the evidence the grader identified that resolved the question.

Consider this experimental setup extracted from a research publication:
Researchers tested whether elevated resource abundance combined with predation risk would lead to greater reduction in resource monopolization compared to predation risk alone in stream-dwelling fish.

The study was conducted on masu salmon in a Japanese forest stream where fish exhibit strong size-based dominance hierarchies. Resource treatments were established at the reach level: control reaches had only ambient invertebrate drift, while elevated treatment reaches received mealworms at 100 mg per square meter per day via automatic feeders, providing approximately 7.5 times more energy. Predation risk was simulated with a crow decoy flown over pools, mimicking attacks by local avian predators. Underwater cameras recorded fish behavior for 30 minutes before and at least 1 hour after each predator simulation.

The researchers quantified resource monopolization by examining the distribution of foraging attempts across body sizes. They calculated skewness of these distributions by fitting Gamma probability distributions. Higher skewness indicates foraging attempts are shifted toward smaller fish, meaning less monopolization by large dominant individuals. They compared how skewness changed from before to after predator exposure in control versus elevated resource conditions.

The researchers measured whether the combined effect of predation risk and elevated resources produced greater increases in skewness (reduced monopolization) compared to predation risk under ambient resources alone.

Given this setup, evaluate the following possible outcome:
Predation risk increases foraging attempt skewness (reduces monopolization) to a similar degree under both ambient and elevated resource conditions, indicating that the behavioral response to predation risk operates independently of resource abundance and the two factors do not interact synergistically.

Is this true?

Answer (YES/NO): YES